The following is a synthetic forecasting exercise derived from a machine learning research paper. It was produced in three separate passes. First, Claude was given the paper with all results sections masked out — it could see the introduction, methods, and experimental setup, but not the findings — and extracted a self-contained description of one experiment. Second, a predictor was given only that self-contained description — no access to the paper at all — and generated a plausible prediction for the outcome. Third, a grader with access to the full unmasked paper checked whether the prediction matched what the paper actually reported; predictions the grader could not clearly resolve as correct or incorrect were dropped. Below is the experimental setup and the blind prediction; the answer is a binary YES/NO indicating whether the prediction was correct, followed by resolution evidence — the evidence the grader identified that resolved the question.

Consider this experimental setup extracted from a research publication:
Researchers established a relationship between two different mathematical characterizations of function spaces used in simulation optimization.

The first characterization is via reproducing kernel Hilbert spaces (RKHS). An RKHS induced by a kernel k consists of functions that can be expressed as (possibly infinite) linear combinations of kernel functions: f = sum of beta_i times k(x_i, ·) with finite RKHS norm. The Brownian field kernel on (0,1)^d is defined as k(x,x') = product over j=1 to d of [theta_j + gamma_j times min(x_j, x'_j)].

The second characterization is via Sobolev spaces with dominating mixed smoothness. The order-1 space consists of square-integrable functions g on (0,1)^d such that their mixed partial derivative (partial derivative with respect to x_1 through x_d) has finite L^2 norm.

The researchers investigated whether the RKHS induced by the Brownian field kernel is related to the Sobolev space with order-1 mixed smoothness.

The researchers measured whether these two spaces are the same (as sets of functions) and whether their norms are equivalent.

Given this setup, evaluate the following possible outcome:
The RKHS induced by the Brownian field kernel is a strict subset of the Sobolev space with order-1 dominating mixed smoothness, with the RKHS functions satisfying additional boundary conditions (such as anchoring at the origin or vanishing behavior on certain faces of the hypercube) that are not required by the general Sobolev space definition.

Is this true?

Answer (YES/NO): NO